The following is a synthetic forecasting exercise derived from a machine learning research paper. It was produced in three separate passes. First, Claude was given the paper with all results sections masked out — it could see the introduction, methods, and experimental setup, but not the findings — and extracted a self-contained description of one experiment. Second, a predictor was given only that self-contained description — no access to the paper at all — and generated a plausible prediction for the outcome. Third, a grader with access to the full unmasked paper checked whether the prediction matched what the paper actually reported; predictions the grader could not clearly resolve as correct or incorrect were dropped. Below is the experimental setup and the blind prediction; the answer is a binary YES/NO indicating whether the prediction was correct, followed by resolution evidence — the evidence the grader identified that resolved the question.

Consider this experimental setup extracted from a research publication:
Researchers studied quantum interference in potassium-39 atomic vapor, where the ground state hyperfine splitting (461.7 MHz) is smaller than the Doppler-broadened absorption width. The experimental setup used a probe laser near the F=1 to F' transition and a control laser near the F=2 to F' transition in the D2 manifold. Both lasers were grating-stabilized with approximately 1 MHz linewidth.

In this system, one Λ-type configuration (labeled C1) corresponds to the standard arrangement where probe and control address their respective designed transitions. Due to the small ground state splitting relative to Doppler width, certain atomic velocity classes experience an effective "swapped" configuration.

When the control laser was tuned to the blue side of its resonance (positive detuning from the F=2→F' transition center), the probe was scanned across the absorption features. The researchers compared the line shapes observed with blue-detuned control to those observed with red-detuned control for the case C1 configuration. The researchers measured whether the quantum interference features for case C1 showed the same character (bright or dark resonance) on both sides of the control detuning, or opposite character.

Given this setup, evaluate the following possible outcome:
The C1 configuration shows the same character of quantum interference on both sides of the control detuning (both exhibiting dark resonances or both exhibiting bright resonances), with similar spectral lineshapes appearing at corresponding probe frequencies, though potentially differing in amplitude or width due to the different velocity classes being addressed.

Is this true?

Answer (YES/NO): NO